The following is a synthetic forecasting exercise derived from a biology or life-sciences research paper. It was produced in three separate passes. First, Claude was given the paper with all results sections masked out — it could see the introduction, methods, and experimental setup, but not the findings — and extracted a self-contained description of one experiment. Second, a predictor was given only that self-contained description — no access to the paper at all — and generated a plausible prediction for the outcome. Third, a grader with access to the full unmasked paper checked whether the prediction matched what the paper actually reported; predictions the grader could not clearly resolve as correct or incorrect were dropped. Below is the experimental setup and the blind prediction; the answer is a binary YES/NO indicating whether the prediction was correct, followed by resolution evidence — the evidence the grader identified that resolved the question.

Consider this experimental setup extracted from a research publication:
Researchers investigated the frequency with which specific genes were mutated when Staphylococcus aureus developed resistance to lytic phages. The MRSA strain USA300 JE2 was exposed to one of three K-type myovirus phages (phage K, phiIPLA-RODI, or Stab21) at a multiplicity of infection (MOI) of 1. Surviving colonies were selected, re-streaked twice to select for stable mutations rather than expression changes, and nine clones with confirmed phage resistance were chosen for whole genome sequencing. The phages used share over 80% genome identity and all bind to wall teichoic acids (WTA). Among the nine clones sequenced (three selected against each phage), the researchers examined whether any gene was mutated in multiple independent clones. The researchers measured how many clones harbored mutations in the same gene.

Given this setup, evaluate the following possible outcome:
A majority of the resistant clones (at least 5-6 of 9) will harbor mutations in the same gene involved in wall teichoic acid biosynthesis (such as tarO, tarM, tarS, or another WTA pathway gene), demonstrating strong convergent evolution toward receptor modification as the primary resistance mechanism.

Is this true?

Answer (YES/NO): NO